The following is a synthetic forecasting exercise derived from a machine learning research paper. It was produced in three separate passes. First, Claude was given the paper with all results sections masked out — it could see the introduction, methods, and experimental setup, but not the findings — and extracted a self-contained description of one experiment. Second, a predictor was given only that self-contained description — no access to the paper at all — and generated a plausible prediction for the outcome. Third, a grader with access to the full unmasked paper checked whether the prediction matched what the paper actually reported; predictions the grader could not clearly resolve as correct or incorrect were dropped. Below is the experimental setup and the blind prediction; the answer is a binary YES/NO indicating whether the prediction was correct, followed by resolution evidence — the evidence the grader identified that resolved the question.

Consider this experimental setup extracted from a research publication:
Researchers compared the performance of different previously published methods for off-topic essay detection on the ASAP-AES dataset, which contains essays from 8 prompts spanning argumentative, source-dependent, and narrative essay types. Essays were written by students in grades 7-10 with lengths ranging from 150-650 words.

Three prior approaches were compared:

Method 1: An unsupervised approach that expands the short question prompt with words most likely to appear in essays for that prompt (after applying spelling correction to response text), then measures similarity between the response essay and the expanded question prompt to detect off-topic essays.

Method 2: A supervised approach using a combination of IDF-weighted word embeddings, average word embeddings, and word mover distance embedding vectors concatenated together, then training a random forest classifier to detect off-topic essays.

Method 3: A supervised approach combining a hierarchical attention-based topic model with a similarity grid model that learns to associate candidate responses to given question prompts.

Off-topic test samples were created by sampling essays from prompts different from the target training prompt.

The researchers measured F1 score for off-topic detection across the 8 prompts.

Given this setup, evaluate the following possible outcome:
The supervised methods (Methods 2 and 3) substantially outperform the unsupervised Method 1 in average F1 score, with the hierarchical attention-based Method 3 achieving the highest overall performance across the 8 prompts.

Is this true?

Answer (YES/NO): NO